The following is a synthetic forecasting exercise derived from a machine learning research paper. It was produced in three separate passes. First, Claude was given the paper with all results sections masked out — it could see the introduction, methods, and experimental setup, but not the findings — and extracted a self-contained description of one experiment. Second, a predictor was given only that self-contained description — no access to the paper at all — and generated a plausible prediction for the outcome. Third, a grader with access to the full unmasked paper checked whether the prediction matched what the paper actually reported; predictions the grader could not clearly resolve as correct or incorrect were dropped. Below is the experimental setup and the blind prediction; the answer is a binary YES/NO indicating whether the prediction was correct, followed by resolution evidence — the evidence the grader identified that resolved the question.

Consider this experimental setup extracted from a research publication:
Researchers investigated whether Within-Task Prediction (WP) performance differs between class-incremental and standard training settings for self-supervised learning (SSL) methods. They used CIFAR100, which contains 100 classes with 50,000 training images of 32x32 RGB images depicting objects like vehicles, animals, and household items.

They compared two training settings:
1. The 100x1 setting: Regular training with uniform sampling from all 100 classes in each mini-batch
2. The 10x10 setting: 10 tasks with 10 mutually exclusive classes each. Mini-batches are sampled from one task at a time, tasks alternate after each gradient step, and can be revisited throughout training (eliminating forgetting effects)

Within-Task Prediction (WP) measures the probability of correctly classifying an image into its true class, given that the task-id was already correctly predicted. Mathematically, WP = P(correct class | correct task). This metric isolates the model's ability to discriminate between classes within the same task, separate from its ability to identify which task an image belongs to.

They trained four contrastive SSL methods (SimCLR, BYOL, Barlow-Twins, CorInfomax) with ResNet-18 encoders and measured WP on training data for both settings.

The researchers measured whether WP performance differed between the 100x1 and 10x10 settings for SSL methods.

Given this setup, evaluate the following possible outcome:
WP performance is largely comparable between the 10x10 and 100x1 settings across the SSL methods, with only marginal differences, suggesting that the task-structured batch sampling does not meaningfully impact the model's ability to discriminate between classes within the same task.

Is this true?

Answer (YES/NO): YES